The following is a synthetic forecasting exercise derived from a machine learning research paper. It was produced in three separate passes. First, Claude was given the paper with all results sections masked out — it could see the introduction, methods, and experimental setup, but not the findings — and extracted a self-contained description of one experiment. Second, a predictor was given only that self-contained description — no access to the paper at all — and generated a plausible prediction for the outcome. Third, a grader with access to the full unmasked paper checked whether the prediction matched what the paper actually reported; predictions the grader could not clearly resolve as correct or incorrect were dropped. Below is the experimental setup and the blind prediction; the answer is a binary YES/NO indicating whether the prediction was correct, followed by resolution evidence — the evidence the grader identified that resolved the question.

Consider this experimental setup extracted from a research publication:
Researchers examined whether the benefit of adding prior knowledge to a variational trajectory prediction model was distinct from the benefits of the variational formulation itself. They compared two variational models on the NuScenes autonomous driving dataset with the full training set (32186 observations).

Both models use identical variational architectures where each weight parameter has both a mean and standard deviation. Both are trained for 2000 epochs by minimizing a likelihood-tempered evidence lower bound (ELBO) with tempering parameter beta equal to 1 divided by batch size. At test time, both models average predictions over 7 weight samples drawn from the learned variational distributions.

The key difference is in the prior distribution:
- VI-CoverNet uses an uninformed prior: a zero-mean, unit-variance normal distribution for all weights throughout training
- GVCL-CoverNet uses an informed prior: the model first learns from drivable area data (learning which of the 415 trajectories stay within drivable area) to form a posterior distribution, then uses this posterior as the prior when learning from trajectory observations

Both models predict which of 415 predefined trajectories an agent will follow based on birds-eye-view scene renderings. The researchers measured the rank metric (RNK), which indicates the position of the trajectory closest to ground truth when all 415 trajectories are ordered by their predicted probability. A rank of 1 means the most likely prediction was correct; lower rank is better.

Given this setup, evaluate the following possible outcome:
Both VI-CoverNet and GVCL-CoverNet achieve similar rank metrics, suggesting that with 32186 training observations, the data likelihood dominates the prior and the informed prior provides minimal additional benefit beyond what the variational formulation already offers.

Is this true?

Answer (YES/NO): NO